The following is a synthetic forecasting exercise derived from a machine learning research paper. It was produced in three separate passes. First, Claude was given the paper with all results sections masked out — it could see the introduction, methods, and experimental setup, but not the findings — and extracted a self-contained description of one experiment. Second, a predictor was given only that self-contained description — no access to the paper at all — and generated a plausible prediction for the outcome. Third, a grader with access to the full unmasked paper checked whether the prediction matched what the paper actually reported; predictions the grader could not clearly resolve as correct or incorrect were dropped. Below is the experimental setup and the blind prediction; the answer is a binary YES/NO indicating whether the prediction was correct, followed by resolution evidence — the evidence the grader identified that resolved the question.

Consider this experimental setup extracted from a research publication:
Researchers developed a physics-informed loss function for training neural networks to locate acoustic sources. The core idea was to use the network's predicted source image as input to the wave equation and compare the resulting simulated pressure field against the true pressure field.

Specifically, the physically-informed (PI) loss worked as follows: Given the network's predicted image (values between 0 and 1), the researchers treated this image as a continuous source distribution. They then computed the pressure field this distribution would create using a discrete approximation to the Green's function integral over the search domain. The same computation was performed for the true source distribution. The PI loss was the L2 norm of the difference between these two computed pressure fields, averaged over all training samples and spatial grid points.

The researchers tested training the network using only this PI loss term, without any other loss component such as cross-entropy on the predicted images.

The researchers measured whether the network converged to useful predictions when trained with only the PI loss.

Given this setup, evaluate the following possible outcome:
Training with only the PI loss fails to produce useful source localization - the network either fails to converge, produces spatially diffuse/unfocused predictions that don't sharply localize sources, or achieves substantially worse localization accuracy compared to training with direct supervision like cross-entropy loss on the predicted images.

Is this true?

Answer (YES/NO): YES